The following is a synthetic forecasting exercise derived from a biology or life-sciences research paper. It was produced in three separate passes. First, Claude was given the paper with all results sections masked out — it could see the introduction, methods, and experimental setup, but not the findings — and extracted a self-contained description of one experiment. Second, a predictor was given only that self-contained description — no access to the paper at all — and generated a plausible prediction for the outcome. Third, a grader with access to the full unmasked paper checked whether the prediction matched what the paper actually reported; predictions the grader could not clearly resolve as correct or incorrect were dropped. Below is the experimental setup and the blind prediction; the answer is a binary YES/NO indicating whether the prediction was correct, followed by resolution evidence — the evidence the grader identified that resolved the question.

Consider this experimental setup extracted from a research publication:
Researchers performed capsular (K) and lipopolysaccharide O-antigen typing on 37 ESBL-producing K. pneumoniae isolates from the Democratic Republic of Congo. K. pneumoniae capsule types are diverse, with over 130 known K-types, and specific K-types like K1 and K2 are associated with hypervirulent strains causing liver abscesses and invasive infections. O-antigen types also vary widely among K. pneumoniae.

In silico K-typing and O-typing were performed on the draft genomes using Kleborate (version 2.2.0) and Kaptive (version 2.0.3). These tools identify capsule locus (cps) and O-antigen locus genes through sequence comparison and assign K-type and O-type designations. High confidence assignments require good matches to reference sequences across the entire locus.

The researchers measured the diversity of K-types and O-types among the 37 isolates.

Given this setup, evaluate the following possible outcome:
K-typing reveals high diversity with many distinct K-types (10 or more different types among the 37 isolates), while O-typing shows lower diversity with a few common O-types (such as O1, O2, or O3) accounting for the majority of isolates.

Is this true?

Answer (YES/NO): NO